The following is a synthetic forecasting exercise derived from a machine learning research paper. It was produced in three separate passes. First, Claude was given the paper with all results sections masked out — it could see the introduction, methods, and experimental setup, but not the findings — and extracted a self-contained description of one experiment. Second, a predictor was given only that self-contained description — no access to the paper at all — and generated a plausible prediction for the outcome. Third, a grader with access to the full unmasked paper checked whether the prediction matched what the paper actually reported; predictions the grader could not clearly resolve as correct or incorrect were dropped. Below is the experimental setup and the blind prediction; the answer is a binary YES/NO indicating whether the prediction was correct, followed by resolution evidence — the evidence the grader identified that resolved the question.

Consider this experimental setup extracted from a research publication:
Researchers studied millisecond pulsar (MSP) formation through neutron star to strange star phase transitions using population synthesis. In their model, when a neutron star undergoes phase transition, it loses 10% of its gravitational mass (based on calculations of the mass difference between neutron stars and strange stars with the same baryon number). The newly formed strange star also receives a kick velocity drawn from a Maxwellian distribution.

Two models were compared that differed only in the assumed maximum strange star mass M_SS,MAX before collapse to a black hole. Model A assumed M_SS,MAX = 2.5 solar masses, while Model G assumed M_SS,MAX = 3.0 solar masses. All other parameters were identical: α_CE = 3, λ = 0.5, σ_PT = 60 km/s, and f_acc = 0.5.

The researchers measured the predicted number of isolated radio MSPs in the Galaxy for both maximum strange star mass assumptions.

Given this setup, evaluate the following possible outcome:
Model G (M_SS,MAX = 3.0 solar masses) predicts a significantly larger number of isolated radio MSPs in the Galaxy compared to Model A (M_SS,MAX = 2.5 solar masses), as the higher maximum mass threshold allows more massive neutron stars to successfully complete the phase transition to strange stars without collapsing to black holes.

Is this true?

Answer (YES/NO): NO